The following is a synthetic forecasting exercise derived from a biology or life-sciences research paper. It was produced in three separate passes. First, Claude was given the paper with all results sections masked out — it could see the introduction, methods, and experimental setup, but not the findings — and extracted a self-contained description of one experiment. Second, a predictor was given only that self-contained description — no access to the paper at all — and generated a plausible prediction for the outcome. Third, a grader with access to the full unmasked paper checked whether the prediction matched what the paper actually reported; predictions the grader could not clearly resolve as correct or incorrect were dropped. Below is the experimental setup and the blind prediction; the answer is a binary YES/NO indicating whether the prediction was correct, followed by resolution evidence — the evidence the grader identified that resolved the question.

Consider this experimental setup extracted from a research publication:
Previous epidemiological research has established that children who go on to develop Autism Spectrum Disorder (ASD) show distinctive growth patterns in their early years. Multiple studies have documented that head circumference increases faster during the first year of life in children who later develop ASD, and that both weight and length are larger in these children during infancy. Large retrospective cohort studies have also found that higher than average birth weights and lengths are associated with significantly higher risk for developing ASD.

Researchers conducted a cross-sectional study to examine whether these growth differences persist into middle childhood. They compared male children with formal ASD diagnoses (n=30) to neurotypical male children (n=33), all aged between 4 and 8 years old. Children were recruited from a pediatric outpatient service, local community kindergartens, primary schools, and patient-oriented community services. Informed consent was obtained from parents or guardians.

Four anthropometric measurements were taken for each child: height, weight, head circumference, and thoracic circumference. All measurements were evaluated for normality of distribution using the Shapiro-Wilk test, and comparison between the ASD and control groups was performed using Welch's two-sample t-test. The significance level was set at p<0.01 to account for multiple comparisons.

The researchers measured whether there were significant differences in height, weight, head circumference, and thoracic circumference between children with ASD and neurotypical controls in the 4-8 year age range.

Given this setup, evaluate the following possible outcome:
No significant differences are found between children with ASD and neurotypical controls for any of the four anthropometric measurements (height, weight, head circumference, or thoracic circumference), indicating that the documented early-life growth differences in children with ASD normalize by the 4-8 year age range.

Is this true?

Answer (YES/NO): YES